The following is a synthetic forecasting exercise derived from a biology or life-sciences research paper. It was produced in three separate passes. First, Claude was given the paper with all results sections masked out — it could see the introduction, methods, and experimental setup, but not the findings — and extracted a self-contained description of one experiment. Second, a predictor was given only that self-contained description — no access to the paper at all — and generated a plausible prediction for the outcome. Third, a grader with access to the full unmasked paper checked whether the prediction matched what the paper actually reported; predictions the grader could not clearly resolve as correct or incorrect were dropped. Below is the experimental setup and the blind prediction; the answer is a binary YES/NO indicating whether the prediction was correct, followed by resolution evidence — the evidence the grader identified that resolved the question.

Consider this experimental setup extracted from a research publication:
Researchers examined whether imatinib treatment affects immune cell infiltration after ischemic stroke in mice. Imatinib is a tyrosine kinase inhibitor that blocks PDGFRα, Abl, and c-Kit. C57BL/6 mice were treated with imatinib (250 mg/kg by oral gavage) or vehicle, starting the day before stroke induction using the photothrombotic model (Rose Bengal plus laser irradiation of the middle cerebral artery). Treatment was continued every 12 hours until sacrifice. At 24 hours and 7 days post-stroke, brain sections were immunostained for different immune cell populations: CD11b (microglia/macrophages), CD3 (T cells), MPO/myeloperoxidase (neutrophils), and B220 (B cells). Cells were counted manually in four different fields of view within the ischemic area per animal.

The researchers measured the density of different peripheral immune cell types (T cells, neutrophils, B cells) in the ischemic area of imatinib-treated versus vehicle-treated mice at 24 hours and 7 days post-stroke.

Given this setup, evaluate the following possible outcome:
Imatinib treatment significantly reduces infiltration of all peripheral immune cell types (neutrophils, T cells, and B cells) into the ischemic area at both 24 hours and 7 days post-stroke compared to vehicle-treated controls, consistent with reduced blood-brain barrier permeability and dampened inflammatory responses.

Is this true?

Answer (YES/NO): NO